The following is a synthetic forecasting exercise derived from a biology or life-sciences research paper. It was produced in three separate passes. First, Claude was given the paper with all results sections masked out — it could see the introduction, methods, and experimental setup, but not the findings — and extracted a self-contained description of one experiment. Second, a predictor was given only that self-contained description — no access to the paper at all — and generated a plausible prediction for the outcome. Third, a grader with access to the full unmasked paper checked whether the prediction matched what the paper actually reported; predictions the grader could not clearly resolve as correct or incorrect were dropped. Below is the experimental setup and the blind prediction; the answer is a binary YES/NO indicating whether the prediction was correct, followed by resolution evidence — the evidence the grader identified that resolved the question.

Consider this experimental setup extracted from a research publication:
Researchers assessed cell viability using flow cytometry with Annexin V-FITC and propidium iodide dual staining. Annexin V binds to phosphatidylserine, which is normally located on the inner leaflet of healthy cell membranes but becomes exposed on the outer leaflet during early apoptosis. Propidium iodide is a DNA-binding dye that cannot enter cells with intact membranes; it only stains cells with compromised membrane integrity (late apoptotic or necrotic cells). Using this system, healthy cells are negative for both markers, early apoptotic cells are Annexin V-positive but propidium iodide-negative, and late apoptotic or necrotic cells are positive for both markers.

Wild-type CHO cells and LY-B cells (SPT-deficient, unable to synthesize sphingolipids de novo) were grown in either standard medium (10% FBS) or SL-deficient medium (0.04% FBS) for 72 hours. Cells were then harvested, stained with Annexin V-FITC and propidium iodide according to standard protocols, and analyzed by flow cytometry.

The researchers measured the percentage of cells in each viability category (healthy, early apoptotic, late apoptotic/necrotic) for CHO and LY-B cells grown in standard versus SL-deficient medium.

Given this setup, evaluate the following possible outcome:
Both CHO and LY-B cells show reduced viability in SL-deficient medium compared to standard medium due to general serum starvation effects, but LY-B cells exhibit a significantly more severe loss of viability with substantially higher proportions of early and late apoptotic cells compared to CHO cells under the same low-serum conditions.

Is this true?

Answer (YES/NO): NO